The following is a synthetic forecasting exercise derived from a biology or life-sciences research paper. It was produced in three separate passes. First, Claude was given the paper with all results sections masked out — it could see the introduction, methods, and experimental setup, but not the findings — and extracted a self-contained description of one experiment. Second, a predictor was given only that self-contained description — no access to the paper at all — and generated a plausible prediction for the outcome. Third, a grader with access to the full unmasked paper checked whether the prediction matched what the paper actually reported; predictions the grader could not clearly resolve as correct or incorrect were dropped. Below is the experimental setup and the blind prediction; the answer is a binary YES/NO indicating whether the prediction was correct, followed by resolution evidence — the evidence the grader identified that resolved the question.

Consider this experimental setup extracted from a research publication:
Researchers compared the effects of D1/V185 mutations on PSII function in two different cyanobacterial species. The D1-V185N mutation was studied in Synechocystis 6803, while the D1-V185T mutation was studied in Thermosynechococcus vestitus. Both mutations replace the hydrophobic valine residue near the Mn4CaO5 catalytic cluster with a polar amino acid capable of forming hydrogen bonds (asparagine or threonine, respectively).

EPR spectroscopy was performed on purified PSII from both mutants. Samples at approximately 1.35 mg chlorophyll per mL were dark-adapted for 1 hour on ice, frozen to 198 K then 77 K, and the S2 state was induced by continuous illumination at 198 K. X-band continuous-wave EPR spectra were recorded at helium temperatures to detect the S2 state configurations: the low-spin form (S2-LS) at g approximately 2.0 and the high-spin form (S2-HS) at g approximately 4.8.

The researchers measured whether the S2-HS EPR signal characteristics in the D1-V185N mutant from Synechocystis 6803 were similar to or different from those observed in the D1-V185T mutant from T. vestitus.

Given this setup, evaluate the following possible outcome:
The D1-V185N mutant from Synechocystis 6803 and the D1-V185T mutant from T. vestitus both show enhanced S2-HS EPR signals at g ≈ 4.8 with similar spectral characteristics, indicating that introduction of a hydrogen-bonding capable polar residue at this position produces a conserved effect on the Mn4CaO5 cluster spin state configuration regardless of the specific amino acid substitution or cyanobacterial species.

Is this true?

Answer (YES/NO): YES